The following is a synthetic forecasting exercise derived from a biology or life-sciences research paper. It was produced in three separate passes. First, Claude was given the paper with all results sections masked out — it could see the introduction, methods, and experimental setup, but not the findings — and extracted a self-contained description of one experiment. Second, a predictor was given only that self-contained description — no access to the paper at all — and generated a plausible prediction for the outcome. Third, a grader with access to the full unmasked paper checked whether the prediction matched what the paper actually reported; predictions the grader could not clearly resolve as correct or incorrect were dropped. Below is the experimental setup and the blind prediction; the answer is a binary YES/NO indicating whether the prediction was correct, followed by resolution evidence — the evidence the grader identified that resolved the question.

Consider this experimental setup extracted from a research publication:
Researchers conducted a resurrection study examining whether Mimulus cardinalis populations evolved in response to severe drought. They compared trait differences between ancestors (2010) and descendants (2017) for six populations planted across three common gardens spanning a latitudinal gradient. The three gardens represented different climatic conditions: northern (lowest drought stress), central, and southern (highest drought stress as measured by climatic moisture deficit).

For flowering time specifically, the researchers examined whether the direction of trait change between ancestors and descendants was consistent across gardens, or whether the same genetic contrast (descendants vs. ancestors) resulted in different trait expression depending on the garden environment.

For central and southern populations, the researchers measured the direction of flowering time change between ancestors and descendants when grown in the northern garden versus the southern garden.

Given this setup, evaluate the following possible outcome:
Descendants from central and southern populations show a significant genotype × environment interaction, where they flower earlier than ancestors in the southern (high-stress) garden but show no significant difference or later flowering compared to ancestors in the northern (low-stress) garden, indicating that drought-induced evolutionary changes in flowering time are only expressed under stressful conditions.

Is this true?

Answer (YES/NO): NO